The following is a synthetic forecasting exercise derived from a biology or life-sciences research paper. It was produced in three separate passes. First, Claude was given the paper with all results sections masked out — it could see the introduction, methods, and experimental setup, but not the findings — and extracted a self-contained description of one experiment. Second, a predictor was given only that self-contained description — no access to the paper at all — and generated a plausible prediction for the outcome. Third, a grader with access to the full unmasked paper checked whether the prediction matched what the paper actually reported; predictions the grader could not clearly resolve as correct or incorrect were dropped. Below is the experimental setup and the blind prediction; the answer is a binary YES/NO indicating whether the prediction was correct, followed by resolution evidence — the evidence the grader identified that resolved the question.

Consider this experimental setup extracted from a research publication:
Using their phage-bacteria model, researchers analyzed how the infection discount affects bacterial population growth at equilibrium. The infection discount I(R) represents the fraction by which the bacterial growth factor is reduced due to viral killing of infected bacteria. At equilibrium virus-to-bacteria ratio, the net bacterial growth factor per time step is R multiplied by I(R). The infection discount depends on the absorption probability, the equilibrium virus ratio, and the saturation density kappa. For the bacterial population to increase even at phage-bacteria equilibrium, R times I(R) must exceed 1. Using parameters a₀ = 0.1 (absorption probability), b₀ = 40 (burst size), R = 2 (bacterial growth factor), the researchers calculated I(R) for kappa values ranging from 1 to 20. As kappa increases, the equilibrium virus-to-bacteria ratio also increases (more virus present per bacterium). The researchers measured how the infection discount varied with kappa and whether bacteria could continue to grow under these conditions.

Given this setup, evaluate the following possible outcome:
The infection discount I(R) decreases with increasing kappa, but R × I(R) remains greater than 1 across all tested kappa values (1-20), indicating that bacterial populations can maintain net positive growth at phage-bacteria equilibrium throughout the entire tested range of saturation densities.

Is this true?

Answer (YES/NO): YES